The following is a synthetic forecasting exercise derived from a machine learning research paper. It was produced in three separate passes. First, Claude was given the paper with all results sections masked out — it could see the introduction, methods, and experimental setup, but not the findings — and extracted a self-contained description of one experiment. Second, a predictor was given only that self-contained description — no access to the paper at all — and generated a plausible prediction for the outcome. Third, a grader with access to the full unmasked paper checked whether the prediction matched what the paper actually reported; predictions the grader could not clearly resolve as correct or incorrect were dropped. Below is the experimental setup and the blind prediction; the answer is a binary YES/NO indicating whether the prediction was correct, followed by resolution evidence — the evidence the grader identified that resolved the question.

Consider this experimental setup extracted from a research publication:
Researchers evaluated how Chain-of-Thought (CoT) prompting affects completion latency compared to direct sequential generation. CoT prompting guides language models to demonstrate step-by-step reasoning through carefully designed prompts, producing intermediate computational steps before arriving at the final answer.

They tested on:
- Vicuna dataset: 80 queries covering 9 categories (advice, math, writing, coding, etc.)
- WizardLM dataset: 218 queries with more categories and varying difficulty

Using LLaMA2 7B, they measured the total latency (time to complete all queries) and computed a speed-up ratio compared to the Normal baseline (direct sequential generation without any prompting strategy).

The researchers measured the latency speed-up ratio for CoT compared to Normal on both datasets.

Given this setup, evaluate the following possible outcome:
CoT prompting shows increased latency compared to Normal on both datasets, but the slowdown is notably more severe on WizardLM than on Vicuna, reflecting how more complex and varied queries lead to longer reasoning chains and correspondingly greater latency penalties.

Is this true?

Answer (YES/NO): YES